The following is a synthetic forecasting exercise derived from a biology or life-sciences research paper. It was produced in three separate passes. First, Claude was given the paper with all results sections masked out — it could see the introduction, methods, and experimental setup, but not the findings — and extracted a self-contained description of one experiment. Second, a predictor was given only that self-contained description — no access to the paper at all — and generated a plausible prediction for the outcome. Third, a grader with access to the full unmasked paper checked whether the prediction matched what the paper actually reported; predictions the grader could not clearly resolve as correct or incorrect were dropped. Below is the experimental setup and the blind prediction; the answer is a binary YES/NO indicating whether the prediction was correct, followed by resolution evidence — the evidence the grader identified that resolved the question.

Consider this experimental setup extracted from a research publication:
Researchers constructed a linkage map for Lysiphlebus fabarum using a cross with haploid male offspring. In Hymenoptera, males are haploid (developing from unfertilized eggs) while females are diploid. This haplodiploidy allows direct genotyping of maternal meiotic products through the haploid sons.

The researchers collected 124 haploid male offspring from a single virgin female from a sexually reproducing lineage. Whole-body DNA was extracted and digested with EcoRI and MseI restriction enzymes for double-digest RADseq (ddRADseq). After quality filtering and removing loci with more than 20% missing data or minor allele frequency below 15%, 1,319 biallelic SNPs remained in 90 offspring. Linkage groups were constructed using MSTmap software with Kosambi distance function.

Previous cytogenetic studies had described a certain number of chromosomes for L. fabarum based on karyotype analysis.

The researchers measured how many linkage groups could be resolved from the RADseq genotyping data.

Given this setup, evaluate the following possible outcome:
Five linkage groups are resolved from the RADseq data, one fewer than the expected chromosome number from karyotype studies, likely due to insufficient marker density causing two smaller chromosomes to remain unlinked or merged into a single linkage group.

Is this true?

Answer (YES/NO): NO